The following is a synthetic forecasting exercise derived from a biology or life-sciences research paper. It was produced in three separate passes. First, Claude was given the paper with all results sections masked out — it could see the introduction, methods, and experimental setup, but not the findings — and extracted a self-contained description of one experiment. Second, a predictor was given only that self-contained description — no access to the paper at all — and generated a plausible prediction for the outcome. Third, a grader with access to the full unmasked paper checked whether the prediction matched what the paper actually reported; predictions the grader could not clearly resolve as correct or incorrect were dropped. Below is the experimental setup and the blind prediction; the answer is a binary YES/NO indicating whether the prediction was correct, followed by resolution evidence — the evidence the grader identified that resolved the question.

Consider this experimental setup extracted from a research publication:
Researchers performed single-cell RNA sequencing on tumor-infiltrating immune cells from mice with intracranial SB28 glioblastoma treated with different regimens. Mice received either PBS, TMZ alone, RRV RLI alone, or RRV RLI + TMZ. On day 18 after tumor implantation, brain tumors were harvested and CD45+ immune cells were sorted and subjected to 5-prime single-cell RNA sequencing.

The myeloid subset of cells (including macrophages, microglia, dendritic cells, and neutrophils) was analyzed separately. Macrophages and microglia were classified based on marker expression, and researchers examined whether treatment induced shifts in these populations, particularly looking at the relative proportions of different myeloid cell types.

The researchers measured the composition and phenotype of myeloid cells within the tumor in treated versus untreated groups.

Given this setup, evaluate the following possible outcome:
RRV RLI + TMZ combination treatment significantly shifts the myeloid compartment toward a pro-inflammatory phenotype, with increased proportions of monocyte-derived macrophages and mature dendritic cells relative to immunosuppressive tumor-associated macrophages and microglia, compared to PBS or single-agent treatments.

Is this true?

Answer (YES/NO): NO